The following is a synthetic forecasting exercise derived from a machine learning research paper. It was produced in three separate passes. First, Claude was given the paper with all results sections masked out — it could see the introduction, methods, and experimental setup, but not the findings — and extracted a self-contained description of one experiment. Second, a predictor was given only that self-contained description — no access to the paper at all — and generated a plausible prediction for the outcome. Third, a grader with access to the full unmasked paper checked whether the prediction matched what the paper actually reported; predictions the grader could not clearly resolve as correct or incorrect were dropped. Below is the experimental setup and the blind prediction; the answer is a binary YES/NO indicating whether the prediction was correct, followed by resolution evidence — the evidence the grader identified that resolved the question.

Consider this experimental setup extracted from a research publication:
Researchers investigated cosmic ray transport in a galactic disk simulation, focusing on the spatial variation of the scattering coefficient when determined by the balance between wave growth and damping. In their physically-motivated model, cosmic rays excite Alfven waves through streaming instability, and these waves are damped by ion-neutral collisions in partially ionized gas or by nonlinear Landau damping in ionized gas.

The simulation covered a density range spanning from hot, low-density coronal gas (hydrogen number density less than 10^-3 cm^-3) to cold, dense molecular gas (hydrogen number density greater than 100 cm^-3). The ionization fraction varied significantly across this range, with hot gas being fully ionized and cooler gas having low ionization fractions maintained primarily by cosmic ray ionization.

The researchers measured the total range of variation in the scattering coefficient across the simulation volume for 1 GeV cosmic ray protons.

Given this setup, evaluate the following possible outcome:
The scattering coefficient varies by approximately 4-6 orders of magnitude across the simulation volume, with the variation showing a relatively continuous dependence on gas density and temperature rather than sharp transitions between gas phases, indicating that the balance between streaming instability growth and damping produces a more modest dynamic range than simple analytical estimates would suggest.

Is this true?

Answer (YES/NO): YES